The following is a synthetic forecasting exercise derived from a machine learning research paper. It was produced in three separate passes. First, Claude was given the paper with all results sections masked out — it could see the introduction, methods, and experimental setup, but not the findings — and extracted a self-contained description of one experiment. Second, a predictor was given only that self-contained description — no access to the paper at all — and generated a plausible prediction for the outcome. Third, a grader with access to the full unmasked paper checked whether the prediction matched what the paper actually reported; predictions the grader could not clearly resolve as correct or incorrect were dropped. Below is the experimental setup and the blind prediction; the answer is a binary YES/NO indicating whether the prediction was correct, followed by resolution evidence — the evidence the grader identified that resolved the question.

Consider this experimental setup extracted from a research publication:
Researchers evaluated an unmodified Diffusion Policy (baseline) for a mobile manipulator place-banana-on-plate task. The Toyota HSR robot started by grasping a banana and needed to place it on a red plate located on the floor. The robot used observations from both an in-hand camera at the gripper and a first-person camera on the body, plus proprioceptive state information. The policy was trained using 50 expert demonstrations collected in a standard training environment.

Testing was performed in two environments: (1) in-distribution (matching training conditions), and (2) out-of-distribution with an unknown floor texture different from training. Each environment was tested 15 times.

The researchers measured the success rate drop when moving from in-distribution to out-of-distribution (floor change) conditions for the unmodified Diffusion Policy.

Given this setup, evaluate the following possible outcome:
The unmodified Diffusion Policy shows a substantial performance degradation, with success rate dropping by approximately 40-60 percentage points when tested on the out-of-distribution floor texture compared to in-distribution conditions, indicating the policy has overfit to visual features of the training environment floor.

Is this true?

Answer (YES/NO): NO